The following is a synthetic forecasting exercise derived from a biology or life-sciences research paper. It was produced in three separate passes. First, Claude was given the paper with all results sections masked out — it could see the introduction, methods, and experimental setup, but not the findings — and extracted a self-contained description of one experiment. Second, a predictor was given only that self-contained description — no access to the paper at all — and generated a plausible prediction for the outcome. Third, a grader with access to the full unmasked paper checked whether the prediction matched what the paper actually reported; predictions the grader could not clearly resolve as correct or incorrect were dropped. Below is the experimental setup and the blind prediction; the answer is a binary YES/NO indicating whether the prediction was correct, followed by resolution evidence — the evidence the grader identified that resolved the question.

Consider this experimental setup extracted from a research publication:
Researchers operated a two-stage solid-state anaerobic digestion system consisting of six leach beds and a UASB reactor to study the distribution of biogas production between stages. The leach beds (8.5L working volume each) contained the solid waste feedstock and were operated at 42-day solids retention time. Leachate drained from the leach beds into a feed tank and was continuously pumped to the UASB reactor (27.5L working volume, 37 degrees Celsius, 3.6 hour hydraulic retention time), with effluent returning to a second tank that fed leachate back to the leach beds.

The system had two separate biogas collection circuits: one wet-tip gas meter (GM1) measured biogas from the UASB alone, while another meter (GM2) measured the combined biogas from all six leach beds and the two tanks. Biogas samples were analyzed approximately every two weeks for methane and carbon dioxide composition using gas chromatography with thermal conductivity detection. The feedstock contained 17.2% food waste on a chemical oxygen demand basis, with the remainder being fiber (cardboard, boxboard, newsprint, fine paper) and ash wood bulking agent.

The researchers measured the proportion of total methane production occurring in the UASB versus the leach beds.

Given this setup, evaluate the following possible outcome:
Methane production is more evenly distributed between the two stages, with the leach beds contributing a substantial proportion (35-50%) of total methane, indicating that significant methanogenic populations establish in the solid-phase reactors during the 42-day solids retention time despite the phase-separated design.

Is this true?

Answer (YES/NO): NO